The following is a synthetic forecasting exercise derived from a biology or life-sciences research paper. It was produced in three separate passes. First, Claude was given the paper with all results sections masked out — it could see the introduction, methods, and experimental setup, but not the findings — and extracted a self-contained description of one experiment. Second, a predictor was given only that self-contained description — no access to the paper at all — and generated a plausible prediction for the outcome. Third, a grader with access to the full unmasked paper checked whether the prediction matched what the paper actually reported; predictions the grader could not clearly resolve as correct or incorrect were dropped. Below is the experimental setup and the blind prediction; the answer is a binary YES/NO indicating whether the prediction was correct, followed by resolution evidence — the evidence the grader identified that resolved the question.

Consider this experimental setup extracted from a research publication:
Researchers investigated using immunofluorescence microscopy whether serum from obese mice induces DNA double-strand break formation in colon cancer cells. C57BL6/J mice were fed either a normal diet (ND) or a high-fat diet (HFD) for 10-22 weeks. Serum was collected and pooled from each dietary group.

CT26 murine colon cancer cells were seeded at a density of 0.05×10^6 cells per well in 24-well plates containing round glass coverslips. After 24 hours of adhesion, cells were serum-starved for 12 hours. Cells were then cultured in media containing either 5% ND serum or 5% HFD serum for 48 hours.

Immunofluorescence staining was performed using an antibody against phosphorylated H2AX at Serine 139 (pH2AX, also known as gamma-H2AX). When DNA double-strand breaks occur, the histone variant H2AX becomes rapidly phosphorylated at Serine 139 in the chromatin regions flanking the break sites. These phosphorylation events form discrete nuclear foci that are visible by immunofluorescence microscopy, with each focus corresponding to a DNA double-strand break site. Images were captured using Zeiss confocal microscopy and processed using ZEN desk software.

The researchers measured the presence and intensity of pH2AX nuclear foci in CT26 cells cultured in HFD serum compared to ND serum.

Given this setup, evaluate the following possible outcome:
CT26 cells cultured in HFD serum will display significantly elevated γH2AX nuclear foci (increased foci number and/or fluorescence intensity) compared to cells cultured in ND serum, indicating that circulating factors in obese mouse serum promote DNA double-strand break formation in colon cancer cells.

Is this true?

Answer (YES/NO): YES